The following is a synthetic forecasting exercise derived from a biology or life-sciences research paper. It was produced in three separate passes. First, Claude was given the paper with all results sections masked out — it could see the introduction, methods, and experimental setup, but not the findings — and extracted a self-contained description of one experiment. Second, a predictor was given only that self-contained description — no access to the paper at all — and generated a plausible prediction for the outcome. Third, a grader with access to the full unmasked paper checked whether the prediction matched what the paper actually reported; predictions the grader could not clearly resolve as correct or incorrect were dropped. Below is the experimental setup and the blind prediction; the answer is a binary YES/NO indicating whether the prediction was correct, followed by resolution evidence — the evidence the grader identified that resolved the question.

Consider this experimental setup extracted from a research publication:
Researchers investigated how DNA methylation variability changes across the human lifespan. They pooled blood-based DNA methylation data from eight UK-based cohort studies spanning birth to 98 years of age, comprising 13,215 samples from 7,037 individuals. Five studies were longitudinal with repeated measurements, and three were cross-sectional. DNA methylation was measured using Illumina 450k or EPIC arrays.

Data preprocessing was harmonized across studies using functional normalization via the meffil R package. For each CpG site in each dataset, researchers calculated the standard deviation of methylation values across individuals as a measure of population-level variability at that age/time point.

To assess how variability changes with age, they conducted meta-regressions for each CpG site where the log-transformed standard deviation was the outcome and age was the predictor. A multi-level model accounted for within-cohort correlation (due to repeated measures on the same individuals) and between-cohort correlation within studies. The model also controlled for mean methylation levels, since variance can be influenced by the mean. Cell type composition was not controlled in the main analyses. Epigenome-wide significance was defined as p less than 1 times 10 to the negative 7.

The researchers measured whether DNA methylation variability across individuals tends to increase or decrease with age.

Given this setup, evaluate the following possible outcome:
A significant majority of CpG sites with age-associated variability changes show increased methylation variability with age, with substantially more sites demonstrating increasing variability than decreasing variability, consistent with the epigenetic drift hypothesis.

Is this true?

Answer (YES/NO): YES